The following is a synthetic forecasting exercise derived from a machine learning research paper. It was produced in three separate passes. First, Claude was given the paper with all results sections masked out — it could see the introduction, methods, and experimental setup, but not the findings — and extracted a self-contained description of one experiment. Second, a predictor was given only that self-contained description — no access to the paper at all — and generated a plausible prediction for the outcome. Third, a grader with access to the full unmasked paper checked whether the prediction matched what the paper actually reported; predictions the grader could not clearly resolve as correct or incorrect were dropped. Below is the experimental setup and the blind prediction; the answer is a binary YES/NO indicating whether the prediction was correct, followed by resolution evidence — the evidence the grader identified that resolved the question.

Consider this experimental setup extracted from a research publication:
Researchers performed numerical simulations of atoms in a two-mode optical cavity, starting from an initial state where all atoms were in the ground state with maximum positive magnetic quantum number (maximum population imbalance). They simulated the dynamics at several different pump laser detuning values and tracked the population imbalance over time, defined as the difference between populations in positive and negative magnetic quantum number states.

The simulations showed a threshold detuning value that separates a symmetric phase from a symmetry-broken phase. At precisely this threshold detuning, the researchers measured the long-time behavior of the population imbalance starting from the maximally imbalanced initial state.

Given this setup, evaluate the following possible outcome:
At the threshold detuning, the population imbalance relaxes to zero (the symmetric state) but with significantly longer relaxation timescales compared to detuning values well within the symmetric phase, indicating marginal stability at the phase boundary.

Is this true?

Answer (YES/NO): NO